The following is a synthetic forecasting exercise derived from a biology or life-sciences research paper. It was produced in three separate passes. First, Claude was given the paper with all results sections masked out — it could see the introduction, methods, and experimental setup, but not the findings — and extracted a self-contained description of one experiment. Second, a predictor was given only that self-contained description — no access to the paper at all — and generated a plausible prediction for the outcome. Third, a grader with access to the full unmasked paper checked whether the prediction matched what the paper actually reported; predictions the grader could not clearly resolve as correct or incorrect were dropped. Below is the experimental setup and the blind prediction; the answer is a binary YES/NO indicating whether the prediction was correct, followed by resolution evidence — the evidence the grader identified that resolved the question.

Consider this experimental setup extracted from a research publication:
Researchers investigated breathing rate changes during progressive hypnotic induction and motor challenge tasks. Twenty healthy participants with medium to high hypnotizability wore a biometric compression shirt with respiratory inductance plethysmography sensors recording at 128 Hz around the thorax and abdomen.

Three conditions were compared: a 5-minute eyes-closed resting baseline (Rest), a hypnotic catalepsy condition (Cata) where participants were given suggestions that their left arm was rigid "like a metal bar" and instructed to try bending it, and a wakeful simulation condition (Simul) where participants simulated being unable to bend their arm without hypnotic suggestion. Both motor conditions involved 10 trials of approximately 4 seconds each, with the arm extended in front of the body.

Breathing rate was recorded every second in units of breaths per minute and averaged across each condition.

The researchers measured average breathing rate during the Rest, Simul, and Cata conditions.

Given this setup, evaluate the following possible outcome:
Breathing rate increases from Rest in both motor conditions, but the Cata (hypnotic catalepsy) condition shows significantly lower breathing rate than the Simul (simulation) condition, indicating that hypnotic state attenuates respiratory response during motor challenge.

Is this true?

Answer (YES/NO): NO